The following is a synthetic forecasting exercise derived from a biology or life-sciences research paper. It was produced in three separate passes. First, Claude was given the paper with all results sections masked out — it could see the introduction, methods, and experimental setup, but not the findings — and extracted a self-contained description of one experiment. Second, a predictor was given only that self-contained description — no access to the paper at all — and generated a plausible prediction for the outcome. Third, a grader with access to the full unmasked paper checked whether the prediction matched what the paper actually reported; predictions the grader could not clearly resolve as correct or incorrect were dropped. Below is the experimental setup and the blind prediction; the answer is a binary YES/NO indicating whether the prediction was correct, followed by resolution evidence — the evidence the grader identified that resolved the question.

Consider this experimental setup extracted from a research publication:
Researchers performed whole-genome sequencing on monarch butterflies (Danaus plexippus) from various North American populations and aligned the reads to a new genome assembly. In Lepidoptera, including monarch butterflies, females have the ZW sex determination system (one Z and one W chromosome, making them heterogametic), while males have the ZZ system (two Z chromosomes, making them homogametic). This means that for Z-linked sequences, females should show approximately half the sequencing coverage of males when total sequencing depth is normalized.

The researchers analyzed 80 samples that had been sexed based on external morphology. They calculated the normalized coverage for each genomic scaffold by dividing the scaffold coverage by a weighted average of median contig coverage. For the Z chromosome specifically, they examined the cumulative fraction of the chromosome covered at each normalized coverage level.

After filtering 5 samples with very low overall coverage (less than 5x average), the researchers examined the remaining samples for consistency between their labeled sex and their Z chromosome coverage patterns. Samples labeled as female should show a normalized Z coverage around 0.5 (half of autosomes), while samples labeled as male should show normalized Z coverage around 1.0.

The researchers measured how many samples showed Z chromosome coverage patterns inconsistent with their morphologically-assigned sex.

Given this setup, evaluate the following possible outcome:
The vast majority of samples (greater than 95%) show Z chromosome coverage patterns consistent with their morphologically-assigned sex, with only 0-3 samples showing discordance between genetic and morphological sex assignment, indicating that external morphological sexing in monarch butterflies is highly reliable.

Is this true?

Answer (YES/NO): YES